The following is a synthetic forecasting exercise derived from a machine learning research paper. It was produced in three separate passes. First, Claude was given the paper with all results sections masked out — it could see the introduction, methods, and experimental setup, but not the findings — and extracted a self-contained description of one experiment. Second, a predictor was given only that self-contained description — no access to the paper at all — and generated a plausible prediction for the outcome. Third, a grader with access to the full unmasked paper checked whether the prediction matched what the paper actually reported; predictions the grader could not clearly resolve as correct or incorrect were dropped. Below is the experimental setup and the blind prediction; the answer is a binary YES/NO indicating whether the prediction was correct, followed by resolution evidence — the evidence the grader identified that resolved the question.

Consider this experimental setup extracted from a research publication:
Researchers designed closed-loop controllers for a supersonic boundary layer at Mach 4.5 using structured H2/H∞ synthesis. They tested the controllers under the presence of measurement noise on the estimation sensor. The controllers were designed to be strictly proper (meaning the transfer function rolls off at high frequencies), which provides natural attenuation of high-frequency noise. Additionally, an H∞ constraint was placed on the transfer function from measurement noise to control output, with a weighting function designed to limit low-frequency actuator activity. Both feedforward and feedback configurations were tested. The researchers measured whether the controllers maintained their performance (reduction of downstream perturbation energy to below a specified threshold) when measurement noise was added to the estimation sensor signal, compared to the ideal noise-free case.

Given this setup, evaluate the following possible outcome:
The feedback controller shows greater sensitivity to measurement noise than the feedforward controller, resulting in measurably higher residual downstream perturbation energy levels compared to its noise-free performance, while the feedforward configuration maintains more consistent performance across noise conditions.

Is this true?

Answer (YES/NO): NO